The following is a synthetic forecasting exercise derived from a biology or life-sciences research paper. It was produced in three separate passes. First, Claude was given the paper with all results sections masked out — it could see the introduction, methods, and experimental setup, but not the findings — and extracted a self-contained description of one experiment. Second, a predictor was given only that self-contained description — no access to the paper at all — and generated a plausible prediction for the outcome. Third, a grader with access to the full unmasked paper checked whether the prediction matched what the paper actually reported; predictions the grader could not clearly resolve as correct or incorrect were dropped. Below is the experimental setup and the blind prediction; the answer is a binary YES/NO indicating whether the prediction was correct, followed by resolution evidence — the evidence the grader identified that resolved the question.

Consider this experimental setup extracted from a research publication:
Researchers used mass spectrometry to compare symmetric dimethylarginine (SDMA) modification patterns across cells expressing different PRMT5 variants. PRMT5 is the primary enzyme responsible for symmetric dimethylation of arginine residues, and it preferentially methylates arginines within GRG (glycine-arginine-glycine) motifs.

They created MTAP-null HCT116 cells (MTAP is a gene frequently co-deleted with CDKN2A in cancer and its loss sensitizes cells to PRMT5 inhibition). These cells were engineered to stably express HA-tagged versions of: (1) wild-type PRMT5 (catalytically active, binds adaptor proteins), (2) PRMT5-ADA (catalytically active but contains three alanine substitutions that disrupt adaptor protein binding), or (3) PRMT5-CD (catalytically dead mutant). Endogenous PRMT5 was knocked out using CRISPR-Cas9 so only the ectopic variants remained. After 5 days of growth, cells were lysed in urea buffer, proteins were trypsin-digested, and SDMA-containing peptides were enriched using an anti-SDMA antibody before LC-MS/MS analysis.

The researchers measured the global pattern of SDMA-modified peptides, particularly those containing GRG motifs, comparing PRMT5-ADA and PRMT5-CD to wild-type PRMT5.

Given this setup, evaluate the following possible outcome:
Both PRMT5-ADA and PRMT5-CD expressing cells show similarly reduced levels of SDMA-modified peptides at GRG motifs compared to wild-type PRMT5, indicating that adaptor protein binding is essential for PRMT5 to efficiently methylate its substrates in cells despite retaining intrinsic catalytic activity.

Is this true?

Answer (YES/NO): NO